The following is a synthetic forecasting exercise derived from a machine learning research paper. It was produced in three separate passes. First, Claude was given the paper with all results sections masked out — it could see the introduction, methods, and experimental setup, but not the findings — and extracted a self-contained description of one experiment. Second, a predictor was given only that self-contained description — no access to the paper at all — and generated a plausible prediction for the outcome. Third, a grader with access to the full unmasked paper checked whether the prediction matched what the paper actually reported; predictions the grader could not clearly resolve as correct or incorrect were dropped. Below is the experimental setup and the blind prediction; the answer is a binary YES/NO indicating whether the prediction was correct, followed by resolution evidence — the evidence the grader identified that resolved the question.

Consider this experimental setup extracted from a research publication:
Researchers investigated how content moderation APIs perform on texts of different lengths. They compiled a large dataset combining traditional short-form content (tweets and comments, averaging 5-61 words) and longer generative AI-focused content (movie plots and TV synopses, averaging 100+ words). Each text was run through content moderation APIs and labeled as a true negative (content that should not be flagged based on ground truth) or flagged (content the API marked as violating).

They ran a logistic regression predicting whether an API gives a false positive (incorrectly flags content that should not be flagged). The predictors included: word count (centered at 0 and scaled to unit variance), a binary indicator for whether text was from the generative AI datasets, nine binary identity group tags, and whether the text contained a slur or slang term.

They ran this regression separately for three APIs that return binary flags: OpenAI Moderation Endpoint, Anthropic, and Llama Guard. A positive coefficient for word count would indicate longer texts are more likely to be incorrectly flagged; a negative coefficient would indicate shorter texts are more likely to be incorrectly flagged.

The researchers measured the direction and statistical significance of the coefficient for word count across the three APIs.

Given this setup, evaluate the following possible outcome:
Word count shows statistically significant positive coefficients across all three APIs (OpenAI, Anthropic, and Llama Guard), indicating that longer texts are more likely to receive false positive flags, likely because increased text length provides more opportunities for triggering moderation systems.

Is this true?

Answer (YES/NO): NO